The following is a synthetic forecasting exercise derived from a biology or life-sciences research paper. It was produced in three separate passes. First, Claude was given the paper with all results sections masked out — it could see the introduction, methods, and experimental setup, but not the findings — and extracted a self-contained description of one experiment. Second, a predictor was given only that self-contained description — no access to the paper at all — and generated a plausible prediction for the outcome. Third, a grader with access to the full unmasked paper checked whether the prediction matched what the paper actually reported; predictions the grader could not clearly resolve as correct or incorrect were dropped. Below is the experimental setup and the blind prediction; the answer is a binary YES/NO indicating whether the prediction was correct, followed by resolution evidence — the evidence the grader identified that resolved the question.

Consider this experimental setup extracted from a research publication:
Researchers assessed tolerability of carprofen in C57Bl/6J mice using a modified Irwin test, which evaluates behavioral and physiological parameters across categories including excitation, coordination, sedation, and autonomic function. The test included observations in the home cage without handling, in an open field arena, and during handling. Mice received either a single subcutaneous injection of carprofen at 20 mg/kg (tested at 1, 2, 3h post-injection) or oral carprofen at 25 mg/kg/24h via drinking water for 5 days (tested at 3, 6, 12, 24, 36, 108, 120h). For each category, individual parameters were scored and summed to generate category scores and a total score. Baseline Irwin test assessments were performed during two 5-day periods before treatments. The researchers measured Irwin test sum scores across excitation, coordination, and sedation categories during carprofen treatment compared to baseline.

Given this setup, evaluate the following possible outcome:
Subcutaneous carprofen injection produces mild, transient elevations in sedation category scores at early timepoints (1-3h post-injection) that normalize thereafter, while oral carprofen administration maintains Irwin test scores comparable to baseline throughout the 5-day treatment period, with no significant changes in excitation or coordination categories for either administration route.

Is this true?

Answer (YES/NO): NO